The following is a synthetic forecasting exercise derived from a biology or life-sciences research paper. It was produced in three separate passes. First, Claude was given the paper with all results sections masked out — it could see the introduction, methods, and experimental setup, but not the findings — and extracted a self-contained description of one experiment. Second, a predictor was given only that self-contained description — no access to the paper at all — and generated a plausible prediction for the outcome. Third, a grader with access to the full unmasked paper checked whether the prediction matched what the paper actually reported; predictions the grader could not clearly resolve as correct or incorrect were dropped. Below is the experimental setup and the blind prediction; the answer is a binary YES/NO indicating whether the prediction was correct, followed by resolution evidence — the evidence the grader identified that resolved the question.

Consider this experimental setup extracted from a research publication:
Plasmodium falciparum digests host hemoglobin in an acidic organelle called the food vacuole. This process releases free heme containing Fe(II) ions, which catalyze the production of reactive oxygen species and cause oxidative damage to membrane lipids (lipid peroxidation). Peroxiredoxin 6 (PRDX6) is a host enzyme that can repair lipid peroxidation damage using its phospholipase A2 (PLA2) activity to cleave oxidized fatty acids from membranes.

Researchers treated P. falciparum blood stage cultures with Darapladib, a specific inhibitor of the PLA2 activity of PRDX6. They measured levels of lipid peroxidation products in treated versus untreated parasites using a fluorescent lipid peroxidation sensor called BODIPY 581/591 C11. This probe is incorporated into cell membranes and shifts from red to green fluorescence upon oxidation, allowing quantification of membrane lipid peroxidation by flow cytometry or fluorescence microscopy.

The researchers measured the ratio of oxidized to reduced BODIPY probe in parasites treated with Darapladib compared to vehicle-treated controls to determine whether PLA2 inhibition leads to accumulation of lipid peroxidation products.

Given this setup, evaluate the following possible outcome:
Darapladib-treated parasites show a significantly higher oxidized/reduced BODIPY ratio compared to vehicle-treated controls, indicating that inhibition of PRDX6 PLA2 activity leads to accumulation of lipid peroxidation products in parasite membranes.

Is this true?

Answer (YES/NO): YES